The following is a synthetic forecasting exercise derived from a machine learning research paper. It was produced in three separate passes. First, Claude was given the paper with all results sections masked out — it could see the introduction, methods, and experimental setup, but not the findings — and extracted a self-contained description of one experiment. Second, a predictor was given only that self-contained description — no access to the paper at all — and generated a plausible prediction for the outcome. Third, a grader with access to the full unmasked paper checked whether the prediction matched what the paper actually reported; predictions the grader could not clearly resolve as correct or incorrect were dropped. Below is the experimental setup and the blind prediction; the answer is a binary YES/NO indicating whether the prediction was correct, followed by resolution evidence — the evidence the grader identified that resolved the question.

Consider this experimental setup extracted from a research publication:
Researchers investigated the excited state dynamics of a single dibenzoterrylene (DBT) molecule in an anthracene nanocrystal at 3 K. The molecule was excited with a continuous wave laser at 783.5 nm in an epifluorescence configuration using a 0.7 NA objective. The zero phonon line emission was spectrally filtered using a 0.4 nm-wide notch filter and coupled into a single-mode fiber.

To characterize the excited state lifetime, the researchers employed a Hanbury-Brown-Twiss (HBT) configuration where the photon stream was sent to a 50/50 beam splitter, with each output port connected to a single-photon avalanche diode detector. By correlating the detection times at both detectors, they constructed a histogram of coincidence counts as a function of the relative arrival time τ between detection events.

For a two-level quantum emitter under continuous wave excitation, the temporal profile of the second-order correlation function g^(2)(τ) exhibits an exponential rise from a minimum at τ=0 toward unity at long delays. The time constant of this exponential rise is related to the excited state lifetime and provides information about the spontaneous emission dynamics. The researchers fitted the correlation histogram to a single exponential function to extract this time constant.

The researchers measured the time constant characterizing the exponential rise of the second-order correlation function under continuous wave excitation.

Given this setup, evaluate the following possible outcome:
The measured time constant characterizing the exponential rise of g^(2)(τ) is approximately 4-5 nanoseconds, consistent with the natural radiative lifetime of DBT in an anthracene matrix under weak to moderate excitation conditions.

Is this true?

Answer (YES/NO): NO